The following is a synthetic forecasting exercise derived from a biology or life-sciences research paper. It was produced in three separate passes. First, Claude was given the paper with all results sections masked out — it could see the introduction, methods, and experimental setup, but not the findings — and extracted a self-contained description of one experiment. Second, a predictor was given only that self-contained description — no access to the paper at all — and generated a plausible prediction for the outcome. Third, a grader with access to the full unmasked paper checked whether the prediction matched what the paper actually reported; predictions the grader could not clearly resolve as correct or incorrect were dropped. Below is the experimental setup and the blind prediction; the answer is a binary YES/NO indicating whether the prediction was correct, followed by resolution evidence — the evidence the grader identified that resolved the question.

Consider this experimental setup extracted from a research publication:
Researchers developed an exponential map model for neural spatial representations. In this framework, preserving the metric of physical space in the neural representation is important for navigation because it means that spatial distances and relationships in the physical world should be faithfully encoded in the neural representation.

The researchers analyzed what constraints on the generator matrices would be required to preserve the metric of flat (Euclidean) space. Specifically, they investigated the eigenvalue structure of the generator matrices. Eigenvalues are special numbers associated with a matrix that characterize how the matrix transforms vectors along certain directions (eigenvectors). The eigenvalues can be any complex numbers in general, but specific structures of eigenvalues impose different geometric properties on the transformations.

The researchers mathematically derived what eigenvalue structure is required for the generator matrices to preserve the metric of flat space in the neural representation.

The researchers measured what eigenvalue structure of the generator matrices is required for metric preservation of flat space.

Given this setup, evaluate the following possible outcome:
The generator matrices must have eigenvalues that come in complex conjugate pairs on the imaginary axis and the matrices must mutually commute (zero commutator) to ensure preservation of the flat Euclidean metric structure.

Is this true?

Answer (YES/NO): NO